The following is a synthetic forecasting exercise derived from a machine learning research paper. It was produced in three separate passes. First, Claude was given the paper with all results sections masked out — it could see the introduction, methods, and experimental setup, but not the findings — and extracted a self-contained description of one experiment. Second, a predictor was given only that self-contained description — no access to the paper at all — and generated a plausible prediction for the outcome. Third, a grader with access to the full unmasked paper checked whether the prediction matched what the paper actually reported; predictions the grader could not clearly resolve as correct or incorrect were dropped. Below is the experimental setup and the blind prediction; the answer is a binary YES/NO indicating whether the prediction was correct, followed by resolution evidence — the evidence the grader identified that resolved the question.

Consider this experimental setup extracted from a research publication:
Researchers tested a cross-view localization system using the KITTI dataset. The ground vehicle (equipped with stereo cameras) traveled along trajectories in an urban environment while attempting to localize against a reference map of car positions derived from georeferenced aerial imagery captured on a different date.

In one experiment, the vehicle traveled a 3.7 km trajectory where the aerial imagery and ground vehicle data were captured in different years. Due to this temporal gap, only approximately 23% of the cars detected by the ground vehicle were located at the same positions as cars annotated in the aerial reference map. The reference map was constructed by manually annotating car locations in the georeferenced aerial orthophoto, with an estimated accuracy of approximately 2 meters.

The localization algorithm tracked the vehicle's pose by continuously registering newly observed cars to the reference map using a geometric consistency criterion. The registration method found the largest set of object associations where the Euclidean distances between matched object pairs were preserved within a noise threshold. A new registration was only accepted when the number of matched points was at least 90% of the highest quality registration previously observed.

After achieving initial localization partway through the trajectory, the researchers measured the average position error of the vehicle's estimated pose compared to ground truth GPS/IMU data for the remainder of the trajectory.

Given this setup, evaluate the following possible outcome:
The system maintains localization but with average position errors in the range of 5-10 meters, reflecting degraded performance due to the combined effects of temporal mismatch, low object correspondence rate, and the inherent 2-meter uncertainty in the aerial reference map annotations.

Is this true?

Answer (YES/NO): YES